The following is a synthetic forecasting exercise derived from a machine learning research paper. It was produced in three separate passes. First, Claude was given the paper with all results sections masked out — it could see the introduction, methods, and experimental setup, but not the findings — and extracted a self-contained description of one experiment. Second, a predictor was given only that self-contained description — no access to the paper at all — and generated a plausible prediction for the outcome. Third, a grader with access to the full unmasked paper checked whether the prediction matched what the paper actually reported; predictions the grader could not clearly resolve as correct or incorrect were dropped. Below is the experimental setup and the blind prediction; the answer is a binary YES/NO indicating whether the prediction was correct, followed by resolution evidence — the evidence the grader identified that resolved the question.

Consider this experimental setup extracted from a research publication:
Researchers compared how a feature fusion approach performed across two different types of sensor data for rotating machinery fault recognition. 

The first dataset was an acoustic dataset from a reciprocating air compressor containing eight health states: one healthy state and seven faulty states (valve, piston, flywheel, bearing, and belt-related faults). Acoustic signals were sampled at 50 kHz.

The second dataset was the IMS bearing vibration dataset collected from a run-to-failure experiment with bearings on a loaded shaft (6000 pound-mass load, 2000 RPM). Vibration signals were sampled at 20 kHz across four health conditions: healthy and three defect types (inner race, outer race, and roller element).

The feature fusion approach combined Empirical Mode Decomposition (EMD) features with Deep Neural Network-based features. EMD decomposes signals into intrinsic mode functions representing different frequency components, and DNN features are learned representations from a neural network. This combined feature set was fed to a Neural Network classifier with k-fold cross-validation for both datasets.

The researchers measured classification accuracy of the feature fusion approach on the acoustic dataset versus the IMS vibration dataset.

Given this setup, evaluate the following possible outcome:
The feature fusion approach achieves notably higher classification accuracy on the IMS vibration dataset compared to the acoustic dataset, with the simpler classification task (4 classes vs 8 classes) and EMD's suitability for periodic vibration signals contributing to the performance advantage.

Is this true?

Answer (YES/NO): NO